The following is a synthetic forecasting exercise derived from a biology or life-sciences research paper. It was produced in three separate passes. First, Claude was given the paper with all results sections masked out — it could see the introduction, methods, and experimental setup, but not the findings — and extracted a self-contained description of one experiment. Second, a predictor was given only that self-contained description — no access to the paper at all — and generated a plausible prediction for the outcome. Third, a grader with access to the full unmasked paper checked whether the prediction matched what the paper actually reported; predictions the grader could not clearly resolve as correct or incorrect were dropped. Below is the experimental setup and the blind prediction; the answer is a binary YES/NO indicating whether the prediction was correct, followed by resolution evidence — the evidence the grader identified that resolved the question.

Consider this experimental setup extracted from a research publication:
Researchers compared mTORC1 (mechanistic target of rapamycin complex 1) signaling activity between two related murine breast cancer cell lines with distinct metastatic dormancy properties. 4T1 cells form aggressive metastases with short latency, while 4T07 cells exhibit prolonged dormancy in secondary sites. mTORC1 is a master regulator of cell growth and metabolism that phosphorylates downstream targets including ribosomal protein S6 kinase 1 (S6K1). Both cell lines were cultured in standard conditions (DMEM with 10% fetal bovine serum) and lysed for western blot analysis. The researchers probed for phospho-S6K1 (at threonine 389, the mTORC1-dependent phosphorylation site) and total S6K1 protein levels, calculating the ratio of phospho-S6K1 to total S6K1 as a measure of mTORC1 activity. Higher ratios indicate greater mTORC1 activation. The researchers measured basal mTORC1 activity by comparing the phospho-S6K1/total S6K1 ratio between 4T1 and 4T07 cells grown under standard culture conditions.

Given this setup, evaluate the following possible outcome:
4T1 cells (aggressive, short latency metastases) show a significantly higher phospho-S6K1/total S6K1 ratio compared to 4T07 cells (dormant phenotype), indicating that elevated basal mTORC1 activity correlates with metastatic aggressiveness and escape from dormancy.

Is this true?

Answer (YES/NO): NO